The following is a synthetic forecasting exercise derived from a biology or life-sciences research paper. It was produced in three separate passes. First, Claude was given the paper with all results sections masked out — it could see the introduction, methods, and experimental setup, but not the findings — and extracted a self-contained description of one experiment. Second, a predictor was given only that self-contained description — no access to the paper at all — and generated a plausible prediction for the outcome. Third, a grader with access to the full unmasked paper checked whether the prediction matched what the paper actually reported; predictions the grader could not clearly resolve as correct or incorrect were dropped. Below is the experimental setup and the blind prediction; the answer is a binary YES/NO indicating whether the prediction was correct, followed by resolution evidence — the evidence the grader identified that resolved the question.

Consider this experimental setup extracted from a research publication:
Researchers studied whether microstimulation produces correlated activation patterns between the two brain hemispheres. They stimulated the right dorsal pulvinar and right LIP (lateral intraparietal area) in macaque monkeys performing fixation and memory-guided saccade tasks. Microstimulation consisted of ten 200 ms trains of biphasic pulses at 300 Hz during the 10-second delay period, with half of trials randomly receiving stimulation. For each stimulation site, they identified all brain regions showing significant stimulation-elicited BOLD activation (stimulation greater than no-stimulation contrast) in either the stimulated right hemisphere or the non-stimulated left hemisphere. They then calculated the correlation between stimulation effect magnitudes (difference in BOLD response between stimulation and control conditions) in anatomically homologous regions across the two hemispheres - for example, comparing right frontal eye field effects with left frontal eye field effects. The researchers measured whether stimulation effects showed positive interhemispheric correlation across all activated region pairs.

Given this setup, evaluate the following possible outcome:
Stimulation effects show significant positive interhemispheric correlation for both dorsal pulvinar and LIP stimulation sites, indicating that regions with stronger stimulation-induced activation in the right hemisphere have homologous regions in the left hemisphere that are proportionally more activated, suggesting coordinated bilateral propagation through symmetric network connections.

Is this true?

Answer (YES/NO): YES